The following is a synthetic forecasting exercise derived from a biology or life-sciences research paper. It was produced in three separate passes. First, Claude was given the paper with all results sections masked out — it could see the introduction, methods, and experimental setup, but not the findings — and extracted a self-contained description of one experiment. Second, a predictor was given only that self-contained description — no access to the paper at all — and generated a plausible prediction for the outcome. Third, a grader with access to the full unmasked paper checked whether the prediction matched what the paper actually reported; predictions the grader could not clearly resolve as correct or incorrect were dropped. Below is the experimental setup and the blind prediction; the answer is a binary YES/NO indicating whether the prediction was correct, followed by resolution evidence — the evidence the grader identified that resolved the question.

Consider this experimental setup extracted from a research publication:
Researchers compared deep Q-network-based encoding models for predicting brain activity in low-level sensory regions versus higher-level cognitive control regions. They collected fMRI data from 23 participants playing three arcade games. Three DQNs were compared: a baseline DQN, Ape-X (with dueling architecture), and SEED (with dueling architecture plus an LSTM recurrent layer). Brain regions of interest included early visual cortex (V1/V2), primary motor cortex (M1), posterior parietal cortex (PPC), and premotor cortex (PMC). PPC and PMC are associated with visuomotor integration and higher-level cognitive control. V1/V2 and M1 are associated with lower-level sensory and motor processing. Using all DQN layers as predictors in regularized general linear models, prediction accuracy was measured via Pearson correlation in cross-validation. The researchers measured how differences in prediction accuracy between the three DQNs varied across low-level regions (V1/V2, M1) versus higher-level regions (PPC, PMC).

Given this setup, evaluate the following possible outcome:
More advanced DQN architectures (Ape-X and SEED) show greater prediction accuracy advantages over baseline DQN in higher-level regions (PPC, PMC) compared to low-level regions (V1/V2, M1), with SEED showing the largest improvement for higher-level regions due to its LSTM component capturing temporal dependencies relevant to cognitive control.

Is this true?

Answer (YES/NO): NO